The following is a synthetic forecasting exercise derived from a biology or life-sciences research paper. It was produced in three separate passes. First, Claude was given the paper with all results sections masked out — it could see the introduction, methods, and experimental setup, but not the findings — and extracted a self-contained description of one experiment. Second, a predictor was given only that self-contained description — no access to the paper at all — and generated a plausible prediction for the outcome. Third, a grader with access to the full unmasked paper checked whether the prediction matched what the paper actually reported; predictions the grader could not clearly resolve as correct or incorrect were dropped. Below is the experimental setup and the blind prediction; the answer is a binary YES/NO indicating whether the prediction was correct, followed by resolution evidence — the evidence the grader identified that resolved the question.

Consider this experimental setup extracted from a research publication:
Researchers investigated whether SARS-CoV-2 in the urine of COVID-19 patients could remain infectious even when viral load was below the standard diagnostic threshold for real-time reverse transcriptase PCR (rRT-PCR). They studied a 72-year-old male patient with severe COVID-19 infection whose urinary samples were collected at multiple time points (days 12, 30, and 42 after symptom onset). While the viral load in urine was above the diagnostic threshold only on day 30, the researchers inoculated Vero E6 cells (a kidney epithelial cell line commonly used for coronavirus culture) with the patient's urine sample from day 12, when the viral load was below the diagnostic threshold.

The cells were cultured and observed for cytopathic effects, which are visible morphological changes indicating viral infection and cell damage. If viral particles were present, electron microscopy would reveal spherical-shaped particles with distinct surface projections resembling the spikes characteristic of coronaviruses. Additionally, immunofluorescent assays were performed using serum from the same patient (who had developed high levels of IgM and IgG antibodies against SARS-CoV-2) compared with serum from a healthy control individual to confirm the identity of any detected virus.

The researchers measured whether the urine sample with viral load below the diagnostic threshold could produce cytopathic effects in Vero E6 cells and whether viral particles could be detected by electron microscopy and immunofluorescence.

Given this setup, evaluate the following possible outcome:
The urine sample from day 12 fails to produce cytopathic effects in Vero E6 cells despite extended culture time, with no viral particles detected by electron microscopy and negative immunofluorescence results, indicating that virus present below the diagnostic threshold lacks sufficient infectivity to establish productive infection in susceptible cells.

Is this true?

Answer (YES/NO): NO